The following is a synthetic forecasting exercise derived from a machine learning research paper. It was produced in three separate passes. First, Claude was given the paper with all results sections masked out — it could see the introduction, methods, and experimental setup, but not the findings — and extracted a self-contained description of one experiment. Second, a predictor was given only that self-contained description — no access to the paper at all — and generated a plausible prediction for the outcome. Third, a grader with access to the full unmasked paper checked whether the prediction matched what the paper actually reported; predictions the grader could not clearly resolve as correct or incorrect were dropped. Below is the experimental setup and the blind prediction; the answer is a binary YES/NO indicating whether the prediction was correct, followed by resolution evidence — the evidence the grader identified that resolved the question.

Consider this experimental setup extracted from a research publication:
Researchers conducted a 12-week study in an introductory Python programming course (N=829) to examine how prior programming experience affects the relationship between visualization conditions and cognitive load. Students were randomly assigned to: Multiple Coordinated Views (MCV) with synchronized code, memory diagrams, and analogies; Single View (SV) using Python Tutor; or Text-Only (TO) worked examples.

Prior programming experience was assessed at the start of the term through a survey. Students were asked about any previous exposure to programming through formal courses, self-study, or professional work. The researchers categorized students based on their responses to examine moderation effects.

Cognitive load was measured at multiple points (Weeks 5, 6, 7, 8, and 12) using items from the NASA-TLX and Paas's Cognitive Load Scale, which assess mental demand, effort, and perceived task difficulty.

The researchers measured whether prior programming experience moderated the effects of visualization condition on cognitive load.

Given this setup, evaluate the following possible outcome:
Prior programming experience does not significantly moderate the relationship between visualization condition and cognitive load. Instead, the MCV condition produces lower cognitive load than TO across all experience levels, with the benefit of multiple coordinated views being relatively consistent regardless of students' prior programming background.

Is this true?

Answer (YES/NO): NO